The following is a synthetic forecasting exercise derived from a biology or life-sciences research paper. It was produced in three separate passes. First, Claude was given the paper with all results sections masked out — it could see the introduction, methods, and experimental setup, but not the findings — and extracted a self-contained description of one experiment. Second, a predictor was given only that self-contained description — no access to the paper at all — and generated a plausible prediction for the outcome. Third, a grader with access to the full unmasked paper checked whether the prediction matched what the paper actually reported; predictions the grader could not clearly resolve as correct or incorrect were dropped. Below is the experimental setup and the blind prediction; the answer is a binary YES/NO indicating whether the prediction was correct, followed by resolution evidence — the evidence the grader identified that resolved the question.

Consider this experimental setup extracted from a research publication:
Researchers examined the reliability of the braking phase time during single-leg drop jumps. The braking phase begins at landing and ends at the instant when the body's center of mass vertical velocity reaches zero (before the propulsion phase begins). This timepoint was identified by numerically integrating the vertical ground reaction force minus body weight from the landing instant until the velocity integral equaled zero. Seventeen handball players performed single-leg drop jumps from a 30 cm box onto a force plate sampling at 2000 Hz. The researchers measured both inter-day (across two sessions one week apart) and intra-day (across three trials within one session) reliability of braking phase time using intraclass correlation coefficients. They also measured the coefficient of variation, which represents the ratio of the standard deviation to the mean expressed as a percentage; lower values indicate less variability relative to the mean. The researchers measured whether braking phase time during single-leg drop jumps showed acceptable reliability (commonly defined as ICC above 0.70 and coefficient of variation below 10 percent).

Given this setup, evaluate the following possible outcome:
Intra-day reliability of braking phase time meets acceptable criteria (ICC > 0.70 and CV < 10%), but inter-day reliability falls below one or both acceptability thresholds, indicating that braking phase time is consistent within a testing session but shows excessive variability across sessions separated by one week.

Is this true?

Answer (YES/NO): NO